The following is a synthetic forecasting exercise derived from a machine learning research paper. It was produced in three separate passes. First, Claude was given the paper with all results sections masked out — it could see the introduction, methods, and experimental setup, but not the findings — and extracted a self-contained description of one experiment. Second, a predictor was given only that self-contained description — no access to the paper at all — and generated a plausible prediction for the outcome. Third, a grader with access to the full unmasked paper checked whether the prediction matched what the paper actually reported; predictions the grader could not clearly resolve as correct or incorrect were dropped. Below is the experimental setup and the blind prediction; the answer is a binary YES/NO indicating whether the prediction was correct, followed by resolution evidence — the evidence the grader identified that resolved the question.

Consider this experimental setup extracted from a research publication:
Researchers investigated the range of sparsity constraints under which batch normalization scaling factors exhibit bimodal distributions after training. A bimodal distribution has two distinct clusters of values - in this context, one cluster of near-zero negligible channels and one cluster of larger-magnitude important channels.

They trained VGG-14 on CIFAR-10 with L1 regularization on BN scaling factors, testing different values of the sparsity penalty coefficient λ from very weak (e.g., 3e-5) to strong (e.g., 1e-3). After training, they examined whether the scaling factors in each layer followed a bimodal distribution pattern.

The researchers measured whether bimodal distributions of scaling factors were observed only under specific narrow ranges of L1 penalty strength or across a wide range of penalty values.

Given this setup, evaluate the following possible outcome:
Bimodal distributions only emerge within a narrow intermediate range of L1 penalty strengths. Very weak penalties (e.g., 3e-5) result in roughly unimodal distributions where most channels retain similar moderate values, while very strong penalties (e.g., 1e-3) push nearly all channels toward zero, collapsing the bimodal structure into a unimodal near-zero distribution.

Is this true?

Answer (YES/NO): NO